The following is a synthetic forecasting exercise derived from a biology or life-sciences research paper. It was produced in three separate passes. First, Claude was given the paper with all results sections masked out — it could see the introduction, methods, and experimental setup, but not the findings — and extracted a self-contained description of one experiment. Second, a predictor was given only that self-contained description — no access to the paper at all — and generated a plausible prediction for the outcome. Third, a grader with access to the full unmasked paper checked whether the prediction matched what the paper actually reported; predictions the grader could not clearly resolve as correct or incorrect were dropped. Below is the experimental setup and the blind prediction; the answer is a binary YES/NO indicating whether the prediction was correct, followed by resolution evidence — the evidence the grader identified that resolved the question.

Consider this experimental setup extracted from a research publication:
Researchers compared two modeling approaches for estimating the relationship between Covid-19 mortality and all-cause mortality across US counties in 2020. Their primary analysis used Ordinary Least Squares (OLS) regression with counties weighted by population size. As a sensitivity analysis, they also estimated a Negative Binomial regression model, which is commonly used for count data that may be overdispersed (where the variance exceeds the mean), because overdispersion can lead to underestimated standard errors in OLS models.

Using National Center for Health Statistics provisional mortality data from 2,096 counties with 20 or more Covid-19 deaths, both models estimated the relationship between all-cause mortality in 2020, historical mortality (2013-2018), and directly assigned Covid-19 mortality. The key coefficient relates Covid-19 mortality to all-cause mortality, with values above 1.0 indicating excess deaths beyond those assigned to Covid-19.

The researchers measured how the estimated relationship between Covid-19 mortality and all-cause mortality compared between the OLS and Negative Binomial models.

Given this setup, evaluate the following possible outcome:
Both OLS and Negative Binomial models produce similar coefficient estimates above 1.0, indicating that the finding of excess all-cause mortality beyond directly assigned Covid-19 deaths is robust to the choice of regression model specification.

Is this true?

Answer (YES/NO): NO